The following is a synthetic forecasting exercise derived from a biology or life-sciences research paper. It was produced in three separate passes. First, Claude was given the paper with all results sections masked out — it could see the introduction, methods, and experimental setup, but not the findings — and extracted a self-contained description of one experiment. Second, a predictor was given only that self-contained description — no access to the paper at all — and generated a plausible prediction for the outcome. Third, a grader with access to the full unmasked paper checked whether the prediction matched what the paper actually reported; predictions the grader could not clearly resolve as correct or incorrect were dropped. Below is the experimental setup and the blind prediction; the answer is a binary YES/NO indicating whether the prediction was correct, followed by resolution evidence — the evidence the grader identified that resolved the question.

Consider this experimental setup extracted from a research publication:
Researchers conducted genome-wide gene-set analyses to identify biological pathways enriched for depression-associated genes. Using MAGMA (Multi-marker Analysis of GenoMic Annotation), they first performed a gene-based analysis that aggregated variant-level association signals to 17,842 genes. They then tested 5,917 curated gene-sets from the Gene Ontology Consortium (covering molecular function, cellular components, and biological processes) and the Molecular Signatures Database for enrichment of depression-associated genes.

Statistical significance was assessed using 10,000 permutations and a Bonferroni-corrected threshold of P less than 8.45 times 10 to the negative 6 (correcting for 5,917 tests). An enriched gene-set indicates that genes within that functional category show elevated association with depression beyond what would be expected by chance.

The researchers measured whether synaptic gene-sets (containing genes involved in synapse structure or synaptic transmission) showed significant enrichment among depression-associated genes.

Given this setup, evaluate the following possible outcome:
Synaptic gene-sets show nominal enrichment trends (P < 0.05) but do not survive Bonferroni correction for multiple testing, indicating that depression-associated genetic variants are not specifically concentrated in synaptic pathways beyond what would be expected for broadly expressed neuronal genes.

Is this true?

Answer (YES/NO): NO